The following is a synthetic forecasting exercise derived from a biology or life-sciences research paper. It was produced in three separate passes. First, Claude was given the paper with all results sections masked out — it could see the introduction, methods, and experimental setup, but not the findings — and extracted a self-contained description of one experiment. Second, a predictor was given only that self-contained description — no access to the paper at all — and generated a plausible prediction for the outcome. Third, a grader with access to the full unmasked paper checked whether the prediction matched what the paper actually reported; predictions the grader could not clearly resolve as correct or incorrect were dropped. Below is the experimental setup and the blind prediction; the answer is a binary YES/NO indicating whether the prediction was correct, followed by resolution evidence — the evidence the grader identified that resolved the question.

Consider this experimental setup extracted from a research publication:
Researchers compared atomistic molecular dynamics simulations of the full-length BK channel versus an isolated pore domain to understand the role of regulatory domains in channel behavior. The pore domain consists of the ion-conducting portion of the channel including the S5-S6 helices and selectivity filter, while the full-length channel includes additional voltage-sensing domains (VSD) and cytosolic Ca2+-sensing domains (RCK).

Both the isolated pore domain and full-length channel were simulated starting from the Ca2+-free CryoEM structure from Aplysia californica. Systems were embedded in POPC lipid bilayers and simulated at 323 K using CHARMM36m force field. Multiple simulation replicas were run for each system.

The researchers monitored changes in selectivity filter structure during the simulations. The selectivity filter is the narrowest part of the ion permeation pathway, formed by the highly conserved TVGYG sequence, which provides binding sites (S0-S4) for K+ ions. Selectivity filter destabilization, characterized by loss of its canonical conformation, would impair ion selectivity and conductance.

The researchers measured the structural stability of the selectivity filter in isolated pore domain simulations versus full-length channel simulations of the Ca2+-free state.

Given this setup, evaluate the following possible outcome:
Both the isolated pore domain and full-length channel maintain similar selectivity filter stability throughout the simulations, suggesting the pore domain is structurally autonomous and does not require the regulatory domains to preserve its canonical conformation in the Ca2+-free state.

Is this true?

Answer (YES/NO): NO